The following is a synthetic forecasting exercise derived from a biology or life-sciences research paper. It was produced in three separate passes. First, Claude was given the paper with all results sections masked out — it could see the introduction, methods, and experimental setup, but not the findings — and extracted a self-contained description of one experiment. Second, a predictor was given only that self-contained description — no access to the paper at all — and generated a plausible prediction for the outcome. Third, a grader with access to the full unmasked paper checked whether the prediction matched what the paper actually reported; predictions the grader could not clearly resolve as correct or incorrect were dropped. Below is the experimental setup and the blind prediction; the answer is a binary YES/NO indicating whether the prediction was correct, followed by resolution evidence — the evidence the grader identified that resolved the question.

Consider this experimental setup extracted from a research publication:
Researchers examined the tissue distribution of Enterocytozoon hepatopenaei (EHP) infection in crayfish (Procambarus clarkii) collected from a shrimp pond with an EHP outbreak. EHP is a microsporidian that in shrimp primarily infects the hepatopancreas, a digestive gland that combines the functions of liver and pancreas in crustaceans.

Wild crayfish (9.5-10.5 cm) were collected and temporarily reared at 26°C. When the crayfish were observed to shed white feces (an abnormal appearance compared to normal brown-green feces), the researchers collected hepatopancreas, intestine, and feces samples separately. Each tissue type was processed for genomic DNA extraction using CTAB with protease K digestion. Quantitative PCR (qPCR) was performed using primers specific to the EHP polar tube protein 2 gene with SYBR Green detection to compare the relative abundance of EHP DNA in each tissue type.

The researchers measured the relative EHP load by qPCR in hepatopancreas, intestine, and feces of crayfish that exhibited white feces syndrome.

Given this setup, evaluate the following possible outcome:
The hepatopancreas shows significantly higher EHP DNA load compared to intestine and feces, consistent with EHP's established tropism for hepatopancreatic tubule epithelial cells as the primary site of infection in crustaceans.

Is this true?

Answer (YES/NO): NO